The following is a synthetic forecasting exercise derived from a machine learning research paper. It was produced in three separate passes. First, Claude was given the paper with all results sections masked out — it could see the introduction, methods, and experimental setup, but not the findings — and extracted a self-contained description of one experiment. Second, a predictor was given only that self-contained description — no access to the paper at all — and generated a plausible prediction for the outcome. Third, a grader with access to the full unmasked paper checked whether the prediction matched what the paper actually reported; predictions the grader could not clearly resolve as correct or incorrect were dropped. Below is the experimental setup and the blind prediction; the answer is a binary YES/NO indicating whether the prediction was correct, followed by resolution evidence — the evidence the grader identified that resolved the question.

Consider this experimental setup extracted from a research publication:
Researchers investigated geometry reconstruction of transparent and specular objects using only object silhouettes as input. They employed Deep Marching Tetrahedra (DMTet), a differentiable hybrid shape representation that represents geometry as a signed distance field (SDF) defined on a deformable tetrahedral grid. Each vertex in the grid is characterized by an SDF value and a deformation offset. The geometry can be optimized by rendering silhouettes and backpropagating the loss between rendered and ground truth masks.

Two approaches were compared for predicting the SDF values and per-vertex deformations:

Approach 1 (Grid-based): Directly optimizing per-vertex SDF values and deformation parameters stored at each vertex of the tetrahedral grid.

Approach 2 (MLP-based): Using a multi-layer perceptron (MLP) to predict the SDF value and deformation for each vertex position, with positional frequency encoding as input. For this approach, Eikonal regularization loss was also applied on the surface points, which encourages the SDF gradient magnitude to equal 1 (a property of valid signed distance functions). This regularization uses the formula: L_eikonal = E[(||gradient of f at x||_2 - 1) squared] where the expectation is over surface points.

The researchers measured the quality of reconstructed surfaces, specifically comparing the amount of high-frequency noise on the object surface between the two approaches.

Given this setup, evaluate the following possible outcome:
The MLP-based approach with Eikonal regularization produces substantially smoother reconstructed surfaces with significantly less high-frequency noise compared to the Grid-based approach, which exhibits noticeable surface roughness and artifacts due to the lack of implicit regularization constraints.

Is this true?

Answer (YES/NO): YES